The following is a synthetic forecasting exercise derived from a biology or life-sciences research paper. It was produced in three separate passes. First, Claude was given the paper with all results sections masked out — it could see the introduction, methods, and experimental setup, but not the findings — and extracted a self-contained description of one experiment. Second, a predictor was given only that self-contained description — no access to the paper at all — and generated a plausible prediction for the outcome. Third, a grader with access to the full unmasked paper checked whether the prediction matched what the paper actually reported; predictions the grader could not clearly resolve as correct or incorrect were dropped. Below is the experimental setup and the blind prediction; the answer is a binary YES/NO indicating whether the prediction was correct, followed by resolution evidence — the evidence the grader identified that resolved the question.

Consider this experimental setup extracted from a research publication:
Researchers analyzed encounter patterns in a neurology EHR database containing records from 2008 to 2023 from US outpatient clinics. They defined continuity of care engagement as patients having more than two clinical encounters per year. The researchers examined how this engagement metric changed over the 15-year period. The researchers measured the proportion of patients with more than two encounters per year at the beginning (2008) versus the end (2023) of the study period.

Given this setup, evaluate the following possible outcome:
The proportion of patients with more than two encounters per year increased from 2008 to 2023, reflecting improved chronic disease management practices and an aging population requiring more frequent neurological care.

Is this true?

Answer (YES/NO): NO